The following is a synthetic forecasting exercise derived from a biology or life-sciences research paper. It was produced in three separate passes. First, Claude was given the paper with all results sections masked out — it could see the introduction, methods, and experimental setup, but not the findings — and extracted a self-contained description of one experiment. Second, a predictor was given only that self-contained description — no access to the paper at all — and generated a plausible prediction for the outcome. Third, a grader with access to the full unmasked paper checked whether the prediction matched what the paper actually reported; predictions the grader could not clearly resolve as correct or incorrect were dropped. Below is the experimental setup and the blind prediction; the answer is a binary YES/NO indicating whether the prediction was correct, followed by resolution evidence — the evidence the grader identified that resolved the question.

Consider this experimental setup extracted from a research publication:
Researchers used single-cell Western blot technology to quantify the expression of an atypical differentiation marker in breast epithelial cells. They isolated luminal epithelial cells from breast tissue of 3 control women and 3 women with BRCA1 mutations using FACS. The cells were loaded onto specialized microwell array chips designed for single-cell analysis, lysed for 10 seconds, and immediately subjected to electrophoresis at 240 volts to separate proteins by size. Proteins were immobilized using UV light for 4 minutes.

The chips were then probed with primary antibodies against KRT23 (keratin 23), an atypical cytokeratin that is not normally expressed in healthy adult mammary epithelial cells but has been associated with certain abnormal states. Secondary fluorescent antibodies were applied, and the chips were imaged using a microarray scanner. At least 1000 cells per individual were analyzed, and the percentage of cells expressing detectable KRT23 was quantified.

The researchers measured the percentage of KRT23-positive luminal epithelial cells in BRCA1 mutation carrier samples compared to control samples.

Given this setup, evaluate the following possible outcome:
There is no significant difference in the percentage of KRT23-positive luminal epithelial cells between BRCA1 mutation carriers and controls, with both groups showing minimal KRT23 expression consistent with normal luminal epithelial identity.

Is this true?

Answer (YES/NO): NO